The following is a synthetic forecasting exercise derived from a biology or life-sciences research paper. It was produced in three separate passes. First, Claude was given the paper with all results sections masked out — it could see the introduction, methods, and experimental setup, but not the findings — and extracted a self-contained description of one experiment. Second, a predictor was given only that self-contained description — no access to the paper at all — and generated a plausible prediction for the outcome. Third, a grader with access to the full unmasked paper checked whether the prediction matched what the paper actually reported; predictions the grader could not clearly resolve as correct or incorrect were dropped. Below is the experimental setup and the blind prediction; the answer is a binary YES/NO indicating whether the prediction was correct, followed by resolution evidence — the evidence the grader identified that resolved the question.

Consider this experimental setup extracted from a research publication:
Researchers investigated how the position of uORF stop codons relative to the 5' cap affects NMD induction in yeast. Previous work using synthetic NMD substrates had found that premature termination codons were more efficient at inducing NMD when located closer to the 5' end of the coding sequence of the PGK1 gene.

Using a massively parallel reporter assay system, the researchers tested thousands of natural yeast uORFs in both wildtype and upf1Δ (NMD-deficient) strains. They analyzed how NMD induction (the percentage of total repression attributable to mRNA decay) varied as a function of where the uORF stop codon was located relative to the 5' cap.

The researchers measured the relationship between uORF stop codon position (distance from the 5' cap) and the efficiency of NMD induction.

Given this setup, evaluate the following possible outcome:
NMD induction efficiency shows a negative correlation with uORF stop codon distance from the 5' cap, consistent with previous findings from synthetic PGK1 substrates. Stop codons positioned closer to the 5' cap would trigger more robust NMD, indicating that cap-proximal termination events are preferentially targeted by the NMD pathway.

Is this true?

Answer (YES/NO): NO